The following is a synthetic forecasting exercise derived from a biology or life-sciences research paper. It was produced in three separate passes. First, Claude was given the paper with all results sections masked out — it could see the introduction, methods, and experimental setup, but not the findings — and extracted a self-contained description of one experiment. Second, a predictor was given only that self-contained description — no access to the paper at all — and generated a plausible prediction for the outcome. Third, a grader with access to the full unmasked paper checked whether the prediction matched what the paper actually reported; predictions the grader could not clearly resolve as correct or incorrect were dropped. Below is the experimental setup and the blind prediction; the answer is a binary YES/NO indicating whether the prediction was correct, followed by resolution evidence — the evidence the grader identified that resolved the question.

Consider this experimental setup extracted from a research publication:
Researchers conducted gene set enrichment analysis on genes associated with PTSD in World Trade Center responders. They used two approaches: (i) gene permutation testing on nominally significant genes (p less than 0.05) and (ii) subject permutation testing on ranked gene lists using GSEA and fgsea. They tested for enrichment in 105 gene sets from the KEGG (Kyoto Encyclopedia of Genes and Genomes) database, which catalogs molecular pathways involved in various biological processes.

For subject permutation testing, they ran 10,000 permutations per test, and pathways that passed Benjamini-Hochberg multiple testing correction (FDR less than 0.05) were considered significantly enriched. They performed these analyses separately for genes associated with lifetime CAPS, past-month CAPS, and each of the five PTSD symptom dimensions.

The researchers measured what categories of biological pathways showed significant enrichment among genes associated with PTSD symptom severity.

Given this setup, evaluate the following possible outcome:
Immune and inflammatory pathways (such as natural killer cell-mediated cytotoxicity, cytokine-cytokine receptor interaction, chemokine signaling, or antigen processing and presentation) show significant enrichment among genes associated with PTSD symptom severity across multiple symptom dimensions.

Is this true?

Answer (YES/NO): YES